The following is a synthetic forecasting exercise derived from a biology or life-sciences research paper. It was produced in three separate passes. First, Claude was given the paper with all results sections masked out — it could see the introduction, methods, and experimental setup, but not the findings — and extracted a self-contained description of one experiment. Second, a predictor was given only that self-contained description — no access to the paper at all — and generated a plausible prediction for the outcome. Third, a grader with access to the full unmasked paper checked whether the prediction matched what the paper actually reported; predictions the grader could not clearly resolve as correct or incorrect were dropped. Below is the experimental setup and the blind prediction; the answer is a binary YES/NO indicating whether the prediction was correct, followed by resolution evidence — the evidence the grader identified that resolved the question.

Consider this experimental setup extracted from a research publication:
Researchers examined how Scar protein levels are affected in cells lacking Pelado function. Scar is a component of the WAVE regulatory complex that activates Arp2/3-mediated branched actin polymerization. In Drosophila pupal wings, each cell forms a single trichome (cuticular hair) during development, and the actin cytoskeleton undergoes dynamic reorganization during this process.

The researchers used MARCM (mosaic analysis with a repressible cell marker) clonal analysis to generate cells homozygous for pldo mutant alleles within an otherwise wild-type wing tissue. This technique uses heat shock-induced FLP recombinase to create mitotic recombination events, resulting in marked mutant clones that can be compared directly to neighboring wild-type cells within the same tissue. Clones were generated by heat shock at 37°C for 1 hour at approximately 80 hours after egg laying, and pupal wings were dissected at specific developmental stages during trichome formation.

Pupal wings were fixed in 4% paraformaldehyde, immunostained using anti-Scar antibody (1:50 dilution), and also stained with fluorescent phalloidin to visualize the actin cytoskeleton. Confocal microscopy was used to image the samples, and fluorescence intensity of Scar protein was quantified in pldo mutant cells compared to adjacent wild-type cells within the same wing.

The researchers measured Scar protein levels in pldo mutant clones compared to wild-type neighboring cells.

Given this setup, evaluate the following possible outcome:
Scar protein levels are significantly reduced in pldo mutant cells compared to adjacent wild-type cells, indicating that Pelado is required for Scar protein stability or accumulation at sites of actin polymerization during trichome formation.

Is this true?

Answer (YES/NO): NO